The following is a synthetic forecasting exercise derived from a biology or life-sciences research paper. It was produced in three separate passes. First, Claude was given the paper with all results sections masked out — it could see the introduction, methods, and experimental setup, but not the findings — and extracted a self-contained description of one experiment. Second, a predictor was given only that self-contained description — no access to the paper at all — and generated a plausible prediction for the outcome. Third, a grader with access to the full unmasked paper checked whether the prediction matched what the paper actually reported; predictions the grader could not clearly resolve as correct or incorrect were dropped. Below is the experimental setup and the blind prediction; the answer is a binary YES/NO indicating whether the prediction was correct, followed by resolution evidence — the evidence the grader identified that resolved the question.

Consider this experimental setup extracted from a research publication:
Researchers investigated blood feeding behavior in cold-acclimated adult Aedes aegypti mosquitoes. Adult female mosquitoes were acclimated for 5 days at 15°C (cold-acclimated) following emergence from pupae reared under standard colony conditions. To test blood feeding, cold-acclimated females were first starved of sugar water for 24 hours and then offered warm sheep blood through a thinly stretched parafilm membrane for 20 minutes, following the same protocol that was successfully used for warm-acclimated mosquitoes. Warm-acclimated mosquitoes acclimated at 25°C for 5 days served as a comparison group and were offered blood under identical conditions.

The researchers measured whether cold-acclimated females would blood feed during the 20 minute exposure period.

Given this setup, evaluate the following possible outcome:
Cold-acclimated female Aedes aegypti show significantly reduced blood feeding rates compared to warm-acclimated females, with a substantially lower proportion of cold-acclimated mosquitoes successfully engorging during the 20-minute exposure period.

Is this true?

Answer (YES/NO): YES